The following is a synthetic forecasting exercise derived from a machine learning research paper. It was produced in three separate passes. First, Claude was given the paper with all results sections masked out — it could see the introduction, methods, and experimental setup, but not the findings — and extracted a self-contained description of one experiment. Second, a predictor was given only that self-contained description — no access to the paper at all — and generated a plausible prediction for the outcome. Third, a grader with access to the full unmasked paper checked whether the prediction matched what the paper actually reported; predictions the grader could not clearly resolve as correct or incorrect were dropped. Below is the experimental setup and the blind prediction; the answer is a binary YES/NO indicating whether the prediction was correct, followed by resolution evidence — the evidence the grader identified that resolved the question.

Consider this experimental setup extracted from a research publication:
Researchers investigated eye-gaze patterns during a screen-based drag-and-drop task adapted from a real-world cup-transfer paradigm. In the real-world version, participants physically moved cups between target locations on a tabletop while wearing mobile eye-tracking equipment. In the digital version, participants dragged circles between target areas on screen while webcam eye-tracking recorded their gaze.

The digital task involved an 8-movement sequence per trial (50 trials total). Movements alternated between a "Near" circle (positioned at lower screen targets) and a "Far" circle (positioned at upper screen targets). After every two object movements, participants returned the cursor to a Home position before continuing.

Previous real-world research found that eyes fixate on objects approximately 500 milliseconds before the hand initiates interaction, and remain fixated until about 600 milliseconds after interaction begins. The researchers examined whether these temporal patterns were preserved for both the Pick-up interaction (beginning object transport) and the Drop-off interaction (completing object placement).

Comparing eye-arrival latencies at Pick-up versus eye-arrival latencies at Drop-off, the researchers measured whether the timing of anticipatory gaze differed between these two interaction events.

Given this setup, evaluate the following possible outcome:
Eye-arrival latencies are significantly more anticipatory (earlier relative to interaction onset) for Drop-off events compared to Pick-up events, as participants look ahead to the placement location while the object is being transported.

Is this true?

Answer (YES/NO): NO